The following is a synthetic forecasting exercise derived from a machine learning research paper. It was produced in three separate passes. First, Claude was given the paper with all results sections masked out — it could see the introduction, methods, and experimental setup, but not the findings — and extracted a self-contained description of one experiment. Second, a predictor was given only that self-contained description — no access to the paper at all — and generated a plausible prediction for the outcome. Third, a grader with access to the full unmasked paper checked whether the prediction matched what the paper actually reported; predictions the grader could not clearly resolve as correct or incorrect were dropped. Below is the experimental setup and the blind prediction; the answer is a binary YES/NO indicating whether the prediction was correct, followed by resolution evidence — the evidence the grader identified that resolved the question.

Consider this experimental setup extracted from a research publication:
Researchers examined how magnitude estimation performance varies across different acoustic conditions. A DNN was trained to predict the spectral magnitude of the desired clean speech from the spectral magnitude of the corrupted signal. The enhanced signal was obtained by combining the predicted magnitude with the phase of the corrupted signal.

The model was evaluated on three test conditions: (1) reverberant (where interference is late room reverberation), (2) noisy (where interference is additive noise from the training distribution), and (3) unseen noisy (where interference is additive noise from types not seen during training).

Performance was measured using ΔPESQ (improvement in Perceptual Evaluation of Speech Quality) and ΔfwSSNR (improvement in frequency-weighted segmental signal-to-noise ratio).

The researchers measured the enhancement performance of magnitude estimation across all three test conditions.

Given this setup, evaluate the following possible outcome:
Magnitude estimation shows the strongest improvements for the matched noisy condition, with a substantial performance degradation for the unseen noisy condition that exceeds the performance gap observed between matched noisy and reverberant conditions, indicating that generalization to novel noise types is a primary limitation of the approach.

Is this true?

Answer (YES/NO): NO